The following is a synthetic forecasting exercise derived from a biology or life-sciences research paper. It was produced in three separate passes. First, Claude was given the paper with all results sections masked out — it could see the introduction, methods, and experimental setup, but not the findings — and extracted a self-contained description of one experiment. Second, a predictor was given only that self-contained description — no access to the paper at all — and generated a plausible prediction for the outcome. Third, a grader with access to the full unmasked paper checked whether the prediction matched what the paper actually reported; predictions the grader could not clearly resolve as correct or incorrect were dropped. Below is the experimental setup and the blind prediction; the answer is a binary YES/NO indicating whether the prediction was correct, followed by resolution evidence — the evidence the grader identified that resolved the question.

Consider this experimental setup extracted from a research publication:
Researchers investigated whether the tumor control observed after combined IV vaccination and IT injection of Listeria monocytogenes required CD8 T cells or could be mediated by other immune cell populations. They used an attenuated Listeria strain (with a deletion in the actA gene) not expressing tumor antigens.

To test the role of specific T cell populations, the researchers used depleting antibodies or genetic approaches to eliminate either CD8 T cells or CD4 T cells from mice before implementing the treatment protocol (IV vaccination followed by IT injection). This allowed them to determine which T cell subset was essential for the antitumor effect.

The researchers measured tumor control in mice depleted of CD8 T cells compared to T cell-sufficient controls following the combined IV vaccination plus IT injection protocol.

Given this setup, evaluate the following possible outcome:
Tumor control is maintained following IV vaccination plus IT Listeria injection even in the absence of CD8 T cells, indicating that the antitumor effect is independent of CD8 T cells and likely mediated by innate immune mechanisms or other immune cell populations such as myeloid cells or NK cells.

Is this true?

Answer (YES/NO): NO